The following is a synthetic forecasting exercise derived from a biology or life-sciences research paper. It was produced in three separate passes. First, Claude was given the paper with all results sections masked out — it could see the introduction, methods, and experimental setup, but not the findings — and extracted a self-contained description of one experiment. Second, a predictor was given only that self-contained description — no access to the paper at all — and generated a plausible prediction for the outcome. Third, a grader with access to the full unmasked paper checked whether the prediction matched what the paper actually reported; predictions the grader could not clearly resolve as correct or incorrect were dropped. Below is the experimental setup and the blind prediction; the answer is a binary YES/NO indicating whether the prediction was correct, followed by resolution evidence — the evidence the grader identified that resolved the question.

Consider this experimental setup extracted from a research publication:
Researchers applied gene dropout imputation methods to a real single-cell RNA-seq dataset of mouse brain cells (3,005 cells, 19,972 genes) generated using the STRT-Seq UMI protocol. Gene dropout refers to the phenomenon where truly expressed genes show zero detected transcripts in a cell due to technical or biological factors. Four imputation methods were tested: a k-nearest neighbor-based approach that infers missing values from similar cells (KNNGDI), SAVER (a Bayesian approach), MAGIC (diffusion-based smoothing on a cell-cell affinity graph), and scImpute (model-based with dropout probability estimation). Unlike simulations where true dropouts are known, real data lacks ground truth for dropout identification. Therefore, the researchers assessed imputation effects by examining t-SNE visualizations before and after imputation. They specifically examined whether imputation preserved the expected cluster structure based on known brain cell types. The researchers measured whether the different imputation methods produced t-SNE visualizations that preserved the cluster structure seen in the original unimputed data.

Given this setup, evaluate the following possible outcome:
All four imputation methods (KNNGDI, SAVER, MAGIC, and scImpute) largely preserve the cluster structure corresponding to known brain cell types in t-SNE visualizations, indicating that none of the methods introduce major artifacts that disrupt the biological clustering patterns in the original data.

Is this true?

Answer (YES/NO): YES